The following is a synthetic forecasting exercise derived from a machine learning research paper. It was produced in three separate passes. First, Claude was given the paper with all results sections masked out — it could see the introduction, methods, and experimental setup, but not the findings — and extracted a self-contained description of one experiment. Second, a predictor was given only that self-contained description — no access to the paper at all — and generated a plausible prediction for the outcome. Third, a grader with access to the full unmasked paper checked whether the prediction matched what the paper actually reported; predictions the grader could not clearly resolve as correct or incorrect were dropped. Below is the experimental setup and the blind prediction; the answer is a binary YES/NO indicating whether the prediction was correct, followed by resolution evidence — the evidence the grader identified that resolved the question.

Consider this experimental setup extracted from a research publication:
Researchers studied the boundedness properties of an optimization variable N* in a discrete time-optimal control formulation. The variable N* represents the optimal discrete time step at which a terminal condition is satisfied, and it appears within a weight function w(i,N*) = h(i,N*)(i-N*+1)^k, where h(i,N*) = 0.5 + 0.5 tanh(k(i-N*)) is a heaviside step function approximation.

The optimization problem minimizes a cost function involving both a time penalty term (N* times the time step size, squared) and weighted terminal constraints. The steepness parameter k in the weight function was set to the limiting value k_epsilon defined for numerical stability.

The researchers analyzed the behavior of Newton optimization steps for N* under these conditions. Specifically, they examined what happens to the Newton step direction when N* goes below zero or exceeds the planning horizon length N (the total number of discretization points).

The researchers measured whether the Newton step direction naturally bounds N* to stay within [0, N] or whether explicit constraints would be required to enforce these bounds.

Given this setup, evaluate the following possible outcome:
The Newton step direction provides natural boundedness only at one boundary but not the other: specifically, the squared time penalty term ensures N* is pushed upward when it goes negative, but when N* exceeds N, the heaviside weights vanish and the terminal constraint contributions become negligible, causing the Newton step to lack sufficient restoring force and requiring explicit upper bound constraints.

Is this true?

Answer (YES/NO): NO